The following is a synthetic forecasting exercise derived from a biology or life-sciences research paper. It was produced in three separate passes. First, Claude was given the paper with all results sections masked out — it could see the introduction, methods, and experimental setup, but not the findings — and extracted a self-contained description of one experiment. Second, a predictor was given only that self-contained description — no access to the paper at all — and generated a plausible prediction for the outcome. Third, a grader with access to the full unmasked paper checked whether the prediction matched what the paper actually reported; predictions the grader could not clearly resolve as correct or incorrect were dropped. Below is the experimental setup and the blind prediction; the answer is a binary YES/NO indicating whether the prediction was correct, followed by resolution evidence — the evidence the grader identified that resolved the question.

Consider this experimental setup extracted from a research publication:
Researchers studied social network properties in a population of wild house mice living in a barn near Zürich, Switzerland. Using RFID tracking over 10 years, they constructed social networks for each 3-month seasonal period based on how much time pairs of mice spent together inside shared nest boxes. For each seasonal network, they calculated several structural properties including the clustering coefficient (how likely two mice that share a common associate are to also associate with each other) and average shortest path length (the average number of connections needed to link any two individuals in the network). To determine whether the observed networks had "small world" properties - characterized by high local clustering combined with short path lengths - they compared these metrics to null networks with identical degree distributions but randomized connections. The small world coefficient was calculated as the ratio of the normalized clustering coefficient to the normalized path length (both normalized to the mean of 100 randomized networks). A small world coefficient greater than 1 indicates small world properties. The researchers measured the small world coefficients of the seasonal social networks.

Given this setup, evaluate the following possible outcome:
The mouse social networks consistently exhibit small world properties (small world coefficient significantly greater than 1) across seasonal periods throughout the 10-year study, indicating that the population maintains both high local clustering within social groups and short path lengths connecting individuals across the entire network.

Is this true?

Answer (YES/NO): YES